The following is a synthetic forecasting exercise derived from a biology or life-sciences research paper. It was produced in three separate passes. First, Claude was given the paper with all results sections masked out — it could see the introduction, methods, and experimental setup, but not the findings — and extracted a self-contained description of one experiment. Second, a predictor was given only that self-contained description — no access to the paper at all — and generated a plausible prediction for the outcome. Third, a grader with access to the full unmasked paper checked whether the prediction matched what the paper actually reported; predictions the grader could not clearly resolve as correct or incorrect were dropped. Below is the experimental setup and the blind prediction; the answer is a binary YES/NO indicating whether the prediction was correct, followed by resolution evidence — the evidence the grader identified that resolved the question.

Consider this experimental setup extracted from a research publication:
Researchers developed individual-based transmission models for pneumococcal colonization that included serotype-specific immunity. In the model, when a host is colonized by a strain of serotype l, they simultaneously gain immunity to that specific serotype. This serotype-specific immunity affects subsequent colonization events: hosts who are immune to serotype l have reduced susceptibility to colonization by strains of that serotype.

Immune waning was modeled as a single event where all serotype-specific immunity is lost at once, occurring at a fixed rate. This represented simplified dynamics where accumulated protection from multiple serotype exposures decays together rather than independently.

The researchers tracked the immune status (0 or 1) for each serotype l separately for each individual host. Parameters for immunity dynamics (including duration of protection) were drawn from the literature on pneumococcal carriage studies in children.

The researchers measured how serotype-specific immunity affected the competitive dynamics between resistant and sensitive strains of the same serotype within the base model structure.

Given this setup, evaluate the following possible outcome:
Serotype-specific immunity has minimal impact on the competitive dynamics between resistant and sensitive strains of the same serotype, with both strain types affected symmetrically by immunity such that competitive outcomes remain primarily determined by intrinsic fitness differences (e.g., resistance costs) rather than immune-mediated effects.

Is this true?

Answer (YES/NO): NO